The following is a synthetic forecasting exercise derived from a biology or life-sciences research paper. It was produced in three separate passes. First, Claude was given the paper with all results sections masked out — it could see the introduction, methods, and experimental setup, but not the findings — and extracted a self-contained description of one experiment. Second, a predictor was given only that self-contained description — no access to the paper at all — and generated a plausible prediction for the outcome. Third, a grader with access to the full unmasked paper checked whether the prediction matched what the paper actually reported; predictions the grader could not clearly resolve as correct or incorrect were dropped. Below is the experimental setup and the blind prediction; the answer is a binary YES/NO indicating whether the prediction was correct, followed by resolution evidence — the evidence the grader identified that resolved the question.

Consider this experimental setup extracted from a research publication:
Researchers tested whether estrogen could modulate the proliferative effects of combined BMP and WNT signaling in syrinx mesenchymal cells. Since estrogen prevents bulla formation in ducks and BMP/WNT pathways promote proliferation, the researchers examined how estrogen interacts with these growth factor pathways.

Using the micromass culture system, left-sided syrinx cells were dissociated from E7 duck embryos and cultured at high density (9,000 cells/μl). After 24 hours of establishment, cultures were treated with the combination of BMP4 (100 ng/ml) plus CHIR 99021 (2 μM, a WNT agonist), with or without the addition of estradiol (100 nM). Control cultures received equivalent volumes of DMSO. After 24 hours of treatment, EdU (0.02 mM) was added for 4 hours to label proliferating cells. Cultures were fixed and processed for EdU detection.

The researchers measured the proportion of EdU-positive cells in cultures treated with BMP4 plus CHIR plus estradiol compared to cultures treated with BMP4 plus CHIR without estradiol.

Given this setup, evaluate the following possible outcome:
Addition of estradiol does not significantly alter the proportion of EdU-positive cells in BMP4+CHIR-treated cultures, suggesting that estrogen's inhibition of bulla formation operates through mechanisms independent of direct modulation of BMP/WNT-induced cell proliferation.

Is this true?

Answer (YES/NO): NO